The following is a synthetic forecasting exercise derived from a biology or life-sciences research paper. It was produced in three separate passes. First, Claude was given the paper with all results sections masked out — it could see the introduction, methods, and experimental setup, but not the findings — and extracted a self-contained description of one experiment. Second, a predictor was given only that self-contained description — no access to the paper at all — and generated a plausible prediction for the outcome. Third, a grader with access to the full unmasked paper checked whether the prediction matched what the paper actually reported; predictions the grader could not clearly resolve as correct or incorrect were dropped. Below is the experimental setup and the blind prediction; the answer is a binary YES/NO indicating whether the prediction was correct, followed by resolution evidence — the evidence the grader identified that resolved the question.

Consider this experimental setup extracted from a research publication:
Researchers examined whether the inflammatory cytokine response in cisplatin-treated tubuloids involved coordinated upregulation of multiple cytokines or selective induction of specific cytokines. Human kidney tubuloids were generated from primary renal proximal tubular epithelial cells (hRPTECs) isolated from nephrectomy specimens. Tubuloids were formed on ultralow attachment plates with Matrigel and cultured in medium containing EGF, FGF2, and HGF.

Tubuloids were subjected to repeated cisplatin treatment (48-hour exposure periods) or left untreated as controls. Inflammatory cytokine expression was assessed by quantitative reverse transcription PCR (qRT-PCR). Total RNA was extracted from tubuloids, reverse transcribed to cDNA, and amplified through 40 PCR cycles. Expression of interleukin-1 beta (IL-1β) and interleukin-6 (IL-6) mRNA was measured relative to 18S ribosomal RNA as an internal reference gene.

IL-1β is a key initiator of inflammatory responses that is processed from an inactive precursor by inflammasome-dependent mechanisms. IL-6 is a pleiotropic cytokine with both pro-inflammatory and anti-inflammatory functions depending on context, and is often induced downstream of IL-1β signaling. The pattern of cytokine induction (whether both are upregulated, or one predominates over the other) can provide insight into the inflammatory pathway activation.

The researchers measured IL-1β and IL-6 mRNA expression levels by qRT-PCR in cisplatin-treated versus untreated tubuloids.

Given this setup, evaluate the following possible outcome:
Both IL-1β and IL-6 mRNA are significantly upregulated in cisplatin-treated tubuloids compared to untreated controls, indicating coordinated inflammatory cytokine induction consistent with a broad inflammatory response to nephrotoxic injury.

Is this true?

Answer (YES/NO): YES